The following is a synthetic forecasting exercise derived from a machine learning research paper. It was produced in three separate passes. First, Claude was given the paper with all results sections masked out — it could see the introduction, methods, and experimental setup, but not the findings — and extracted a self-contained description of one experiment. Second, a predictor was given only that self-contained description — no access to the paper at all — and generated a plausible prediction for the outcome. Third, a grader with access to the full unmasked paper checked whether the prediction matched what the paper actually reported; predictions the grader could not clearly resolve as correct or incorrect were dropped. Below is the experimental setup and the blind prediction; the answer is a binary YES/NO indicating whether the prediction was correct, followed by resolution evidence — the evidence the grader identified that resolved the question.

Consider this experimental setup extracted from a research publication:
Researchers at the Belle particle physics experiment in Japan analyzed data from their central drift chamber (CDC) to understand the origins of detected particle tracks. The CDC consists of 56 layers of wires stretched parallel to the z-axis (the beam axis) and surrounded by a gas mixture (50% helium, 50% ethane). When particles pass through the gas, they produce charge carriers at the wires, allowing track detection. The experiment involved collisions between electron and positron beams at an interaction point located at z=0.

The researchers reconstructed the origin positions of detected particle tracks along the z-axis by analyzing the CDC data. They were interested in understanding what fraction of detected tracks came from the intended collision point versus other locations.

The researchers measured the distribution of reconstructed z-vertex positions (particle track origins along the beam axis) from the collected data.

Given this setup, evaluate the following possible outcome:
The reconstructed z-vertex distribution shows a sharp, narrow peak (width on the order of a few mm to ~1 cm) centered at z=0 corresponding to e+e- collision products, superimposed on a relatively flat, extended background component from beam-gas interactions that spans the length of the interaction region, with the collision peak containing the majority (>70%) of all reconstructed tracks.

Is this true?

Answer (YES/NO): NO